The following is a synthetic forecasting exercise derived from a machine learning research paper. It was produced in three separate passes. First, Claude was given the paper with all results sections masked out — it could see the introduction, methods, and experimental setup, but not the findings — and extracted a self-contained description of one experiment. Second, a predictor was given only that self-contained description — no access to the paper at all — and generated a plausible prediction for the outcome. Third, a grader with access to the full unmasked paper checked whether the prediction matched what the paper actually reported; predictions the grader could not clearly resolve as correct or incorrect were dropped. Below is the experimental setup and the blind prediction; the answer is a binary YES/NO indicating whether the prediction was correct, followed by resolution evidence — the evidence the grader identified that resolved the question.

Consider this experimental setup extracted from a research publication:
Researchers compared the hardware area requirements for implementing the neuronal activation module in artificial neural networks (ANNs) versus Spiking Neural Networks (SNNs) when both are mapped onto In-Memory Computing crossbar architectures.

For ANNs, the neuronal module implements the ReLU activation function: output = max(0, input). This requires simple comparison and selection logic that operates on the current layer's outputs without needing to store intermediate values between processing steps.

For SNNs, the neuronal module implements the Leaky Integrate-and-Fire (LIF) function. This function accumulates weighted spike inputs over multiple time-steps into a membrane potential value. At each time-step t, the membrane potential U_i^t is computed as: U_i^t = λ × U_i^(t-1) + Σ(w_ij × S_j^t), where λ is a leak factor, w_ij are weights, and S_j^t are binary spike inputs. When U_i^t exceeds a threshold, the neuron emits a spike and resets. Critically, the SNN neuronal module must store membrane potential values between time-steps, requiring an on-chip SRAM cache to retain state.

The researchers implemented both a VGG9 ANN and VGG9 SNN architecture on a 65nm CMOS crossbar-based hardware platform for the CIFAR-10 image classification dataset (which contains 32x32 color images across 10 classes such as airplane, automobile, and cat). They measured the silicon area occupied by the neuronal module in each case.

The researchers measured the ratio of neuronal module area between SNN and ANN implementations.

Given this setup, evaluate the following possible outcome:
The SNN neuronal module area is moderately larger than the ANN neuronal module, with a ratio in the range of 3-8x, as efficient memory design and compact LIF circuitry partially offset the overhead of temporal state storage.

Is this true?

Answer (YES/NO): NO